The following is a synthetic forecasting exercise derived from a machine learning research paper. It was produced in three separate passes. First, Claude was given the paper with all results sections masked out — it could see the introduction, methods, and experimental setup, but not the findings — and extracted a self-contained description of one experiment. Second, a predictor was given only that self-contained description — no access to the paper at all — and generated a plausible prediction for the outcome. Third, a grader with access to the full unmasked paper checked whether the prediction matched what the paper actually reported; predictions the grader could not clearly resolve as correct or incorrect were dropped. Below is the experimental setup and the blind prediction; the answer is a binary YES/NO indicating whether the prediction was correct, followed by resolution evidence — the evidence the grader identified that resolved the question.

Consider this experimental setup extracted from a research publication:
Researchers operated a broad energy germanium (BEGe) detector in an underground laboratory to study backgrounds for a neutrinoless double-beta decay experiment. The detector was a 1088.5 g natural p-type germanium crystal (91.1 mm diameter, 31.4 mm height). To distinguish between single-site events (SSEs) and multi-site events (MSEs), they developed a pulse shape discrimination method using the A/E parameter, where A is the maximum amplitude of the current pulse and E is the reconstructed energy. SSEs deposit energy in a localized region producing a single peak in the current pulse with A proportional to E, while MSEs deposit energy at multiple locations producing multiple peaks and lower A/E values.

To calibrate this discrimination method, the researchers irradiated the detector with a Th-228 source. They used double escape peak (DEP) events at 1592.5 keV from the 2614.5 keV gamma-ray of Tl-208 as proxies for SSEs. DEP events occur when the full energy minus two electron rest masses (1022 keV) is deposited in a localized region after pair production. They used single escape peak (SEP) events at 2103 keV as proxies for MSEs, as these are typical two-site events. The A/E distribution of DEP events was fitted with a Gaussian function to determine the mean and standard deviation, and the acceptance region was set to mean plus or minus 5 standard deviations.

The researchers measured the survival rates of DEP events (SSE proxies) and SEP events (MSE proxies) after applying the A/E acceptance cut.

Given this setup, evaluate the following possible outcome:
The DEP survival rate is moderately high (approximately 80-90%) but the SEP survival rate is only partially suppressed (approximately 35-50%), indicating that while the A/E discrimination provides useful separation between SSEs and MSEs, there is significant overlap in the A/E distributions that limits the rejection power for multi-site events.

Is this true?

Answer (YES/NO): NO